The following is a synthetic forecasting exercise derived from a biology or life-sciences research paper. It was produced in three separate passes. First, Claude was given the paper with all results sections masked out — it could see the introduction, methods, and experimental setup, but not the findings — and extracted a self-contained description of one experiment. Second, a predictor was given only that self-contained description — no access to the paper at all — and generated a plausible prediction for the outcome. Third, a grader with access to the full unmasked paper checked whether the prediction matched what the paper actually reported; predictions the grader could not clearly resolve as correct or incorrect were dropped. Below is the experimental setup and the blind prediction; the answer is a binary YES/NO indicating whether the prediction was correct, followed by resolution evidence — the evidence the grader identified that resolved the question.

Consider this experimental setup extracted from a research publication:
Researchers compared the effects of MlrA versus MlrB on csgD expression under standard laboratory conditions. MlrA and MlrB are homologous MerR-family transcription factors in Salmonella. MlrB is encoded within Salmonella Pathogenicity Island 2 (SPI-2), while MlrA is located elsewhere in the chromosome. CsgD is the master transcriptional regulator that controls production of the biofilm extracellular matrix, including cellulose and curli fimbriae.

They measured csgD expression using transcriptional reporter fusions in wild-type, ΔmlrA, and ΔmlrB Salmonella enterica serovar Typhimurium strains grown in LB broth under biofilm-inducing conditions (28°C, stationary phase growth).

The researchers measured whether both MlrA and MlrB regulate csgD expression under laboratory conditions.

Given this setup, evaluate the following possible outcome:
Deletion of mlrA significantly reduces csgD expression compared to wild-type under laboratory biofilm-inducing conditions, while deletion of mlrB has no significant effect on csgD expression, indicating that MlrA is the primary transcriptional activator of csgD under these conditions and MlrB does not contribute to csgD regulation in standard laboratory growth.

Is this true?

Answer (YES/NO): YES